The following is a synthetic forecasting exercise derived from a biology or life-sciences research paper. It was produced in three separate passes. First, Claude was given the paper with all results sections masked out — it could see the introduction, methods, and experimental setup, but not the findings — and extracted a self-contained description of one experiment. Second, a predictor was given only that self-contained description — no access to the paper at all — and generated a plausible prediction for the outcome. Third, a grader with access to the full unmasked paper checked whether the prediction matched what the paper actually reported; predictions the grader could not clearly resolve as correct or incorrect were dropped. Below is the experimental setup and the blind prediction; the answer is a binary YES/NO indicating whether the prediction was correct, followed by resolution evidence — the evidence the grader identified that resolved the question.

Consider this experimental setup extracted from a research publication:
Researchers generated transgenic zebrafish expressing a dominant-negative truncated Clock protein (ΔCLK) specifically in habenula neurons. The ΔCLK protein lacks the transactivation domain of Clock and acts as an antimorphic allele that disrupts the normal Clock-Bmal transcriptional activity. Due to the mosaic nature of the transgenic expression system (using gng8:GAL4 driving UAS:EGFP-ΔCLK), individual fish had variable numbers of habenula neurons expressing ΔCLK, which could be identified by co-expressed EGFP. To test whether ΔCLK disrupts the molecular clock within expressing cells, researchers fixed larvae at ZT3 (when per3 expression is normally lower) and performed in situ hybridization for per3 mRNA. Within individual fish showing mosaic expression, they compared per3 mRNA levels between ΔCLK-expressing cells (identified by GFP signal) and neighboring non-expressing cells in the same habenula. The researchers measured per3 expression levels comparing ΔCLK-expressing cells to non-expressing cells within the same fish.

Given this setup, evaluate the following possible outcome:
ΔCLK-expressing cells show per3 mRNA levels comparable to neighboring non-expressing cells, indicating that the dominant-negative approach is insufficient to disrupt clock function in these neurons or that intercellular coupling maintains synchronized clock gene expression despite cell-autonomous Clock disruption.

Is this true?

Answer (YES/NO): NO